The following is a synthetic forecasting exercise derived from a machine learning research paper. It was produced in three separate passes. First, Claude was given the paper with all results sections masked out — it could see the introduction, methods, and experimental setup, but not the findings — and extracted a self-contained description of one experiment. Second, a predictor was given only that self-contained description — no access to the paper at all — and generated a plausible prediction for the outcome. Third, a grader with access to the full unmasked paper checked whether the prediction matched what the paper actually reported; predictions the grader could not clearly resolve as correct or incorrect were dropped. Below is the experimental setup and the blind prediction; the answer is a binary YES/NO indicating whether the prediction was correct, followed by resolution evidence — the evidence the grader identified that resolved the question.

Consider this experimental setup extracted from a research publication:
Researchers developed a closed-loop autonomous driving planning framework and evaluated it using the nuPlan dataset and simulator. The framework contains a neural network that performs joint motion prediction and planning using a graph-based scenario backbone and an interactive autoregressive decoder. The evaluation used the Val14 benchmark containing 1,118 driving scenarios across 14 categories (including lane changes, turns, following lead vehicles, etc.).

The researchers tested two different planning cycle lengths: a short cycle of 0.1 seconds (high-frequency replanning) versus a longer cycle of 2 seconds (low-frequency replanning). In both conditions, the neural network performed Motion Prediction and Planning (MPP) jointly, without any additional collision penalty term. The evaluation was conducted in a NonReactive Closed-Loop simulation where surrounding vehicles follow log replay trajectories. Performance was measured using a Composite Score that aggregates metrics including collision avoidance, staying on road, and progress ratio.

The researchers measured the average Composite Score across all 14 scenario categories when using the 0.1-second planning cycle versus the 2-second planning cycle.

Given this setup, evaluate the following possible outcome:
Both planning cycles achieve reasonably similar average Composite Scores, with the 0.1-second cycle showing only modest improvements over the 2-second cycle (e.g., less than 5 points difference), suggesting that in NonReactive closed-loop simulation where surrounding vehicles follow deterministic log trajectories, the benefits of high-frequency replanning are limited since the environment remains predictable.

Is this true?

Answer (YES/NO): NO